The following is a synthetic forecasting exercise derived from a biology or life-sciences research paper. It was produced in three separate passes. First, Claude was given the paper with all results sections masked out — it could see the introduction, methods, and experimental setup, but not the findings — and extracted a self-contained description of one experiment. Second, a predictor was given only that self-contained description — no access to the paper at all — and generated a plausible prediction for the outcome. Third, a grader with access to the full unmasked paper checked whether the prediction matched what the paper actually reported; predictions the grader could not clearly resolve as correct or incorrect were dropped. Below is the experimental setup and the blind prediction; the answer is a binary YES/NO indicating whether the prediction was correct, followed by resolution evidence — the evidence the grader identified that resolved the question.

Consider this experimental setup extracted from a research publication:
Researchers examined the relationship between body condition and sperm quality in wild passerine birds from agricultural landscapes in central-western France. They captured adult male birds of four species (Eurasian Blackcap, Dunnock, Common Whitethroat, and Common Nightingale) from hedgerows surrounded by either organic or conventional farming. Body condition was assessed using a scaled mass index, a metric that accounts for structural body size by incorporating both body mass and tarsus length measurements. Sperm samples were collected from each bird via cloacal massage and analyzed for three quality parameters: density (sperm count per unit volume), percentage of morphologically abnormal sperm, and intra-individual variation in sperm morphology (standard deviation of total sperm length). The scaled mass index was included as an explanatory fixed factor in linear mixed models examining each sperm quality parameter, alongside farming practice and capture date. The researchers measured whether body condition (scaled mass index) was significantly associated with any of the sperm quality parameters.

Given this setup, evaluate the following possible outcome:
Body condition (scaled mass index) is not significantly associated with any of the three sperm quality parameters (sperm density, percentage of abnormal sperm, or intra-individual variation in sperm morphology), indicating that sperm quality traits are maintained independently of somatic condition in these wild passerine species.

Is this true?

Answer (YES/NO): NO